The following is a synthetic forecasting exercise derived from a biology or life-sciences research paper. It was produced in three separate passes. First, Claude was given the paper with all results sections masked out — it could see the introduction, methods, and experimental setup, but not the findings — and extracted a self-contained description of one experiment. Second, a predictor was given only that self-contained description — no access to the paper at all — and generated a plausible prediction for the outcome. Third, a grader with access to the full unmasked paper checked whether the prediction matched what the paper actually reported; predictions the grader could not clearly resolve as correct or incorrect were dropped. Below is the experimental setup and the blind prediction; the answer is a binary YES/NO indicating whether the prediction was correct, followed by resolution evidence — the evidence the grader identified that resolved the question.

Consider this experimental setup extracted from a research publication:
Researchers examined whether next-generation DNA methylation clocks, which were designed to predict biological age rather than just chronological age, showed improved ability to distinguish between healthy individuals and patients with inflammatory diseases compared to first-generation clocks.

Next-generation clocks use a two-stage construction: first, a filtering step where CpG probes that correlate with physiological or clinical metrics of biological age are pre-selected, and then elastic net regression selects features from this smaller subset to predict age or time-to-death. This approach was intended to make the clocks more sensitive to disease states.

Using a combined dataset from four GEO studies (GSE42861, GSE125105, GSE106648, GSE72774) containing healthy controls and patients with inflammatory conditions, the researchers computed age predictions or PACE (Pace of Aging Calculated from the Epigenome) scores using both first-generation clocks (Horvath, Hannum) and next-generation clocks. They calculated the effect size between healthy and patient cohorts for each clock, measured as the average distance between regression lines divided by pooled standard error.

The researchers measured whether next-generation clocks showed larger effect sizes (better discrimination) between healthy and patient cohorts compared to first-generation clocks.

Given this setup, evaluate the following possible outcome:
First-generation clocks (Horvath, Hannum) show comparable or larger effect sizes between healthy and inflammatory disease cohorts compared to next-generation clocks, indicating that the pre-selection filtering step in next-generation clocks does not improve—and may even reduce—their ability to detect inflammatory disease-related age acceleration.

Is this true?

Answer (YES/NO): NO